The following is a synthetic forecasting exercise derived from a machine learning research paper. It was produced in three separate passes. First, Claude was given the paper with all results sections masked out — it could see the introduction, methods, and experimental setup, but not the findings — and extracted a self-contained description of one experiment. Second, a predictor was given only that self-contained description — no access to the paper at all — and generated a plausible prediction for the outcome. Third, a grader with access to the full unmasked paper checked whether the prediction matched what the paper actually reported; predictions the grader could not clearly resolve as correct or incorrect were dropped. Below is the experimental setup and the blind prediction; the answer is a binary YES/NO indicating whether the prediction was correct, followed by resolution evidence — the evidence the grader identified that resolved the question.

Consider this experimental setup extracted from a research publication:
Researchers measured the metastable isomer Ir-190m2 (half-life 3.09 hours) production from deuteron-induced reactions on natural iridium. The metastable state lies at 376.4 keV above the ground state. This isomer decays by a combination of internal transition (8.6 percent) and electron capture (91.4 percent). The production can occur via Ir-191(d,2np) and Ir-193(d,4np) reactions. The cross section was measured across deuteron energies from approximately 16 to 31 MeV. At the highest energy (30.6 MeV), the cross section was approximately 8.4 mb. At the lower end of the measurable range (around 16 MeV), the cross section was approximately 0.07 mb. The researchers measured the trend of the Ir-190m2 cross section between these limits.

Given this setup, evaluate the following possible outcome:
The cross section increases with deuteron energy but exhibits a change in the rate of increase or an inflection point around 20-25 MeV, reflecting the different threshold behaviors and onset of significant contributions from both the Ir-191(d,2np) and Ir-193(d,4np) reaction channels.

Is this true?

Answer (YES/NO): NO